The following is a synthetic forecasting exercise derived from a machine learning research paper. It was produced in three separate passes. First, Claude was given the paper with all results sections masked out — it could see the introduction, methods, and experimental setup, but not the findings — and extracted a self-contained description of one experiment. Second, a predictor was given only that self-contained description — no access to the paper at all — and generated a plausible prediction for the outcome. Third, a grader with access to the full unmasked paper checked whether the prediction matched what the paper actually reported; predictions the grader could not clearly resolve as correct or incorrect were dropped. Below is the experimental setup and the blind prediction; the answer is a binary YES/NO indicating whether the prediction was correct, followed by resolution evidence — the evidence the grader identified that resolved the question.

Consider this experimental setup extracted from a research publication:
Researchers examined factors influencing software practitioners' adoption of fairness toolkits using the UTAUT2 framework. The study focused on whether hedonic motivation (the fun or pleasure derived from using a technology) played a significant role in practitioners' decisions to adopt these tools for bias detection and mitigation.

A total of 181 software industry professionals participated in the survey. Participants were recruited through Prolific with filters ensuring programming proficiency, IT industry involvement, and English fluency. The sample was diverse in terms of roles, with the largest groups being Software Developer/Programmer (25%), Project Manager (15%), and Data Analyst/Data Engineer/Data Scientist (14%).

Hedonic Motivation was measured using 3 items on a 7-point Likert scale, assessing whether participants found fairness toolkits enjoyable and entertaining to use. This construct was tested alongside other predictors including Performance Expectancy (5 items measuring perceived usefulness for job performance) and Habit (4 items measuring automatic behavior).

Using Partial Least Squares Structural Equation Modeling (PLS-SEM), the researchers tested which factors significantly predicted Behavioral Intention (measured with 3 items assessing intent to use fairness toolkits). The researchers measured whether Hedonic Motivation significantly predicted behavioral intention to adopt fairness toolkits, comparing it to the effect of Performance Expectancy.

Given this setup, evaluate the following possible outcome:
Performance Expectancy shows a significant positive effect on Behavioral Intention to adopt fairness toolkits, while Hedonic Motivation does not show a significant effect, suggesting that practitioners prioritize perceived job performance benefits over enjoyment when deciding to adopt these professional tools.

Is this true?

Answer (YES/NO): YES